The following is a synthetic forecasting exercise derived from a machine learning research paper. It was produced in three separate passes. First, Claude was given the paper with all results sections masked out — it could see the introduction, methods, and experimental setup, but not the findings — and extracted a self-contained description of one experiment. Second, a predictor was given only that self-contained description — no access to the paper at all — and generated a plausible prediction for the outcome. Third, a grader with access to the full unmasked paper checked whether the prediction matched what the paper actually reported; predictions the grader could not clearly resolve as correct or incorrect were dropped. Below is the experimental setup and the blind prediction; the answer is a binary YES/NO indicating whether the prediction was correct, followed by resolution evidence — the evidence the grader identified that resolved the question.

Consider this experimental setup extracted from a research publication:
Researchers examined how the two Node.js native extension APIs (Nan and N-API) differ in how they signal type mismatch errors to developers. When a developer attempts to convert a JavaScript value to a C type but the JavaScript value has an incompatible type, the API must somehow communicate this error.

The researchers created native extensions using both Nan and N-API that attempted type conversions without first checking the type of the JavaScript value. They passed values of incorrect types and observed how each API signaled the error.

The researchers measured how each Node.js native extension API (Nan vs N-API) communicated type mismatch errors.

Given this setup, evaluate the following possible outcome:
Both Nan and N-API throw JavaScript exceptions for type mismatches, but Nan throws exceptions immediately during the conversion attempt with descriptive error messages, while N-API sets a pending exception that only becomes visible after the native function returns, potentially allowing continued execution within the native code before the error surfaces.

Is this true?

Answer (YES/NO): NO